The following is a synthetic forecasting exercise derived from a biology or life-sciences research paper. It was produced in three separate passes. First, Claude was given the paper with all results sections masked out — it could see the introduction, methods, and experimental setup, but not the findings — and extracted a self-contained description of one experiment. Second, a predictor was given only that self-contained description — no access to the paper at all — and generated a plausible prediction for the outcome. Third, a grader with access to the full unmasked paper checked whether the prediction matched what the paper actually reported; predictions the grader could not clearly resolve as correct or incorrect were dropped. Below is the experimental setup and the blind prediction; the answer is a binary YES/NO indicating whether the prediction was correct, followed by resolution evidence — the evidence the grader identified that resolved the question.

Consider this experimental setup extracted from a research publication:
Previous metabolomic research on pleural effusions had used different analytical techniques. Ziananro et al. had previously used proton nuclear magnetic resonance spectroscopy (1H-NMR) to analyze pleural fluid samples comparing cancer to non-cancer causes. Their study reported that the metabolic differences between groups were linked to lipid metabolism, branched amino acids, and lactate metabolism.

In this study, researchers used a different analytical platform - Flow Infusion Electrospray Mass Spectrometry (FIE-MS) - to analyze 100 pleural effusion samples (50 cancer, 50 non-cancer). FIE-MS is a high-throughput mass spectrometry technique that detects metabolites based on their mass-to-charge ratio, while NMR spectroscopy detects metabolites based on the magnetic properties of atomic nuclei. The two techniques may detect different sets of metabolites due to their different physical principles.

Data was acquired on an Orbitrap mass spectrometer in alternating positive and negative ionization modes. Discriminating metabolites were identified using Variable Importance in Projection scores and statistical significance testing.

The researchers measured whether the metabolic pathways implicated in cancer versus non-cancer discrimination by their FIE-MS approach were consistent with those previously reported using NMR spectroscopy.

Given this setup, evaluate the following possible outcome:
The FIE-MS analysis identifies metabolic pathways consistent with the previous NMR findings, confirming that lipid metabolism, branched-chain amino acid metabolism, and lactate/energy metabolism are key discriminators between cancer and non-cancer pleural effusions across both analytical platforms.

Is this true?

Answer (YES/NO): NO